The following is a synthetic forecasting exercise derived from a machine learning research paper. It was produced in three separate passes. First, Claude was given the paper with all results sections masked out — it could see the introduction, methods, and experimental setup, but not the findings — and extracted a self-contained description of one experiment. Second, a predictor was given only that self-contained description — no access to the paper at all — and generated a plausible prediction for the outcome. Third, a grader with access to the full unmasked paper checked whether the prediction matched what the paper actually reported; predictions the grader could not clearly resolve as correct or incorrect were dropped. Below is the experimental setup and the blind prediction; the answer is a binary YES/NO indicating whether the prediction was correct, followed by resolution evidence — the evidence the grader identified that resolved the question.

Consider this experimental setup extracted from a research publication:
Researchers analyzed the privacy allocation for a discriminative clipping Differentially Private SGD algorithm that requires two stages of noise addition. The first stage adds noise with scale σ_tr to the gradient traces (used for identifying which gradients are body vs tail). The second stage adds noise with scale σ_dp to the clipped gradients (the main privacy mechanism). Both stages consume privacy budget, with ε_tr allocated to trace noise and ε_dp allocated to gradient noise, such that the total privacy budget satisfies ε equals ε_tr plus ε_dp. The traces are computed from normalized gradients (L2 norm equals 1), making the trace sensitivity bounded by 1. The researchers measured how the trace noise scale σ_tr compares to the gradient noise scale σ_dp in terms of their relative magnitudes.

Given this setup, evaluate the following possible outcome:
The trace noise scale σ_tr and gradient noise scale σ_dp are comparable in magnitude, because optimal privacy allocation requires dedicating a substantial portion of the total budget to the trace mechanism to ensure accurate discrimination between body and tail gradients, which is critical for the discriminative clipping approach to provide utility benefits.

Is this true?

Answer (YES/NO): NO